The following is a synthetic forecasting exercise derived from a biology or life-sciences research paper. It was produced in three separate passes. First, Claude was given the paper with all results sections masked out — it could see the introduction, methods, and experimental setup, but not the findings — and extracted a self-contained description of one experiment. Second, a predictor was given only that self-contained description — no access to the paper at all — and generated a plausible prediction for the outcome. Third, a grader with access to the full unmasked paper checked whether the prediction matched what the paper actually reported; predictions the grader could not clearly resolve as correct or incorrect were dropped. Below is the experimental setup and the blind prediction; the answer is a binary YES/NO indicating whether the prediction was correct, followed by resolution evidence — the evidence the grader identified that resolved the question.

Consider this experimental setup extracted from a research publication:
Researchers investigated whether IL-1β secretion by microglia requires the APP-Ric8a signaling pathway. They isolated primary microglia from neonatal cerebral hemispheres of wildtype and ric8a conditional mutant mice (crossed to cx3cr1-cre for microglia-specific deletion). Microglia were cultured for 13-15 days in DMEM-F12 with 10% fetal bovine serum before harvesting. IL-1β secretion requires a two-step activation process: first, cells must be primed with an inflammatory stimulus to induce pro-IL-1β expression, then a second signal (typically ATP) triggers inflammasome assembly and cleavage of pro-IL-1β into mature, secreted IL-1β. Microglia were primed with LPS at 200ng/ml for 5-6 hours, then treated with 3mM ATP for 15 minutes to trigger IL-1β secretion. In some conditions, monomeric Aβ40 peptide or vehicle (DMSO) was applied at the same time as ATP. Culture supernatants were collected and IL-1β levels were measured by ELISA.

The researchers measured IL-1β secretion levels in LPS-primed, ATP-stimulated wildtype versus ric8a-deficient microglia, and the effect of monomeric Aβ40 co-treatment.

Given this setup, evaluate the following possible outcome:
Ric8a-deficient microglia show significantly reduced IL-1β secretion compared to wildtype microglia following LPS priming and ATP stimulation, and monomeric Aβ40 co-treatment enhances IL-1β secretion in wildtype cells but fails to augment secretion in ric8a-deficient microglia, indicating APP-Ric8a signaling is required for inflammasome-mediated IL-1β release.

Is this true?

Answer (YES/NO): NO